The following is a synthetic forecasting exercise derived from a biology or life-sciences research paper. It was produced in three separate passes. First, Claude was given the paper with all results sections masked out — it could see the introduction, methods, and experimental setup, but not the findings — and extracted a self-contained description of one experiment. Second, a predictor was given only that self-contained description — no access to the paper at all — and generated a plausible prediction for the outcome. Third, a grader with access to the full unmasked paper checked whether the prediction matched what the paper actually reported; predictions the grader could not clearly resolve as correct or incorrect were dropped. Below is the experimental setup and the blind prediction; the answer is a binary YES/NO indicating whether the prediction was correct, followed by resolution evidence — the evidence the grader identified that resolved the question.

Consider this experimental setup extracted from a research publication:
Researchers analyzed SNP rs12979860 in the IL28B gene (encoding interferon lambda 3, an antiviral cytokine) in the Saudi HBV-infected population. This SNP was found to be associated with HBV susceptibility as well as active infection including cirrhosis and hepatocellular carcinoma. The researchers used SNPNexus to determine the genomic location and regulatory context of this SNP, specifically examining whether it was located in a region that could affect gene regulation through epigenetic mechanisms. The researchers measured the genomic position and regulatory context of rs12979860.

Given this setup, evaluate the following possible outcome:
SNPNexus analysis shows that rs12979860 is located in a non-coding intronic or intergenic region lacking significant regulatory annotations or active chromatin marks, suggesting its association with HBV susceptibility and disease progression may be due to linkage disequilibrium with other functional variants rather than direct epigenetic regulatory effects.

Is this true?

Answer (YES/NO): NO